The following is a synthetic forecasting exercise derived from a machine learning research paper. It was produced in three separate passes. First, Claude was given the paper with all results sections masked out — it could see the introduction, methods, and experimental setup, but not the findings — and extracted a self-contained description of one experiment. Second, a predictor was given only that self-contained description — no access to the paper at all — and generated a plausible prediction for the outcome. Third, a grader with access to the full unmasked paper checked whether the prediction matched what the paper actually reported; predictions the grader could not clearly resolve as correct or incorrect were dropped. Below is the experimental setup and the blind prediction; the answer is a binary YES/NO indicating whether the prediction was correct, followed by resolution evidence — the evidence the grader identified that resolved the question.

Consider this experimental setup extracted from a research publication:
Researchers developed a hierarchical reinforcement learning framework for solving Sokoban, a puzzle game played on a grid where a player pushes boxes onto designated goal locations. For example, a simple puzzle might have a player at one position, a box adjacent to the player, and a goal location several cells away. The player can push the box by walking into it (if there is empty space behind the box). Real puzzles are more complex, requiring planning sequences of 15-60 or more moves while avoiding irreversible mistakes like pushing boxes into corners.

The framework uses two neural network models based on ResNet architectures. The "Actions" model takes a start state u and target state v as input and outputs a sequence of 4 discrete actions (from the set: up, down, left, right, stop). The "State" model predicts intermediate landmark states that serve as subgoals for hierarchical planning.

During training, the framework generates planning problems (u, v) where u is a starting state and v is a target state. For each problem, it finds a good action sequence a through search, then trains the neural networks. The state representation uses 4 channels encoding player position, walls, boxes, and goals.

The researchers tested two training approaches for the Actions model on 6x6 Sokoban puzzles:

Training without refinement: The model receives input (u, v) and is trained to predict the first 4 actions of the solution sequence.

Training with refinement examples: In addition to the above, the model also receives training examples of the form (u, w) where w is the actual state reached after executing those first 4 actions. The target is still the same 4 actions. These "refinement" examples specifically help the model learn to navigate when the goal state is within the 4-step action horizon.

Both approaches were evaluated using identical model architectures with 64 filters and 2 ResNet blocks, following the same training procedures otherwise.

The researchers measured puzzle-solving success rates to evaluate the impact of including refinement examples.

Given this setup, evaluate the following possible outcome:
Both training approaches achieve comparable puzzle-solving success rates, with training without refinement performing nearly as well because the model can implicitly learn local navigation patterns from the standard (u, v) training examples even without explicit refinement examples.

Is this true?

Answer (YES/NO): NO